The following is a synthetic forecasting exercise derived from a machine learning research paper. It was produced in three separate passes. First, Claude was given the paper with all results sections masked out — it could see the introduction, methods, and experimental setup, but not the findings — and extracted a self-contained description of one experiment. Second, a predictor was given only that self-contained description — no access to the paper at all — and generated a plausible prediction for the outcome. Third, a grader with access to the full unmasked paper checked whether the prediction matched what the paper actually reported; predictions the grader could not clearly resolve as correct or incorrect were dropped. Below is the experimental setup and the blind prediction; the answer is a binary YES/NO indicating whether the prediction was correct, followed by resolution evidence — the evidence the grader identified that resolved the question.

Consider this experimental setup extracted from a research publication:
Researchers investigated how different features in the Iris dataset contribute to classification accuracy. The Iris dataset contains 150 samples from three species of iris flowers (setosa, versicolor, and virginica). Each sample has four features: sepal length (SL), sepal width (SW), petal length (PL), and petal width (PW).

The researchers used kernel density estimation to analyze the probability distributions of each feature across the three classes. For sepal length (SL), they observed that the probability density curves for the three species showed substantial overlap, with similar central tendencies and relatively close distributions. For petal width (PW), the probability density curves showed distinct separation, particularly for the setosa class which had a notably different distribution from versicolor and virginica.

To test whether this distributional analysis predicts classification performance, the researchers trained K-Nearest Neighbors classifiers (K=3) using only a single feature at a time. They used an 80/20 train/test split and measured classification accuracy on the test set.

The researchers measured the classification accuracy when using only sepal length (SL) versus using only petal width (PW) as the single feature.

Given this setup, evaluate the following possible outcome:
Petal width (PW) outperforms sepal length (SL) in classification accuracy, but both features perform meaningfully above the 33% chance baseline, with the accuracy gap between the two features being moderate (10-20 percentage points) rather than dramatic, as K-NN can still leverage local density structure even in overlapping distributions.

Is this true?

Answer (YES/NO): NO